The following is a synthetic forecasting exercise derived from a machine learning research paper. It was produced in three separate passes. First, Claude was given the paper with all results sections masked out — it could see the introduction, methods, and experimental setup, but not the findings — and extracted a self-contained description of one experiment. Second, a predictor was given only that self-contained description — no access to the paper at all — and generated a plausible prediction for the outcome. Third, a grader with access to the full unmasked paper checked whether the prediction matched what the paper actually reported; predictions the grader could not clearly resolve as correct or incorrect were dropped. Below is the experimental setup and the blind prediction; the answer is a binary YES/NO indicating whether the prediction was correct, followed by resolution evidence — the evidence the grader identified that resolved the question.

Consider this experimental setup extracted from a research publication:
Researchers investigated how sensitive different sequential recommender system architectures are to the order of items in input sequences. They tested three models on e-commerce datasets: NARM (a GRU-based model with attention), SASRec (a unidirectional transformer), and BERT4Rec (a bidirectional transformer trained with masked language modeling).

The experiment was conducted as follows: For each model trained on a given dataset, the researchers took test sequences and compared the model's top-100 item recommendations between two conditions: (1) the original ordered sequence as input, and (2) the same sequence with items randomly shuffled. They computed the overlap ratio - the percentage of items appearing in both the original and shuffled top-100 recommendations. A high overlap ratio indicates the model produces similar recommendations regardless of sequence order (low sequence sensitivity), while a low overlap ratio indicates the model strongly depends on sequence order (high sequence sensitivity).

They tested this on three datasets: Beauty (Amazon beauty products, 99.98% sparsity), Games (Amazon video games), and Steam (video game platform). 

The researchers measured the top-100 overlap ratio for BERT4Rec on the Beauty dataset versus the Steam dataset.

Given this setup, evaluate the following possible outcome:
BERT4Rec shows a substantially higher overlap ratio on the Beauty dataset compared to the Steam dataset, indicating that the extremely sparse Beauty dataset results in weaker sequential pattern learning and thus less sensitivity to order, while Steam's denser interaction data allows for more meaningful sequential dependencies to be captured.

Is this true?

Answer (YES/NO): YES